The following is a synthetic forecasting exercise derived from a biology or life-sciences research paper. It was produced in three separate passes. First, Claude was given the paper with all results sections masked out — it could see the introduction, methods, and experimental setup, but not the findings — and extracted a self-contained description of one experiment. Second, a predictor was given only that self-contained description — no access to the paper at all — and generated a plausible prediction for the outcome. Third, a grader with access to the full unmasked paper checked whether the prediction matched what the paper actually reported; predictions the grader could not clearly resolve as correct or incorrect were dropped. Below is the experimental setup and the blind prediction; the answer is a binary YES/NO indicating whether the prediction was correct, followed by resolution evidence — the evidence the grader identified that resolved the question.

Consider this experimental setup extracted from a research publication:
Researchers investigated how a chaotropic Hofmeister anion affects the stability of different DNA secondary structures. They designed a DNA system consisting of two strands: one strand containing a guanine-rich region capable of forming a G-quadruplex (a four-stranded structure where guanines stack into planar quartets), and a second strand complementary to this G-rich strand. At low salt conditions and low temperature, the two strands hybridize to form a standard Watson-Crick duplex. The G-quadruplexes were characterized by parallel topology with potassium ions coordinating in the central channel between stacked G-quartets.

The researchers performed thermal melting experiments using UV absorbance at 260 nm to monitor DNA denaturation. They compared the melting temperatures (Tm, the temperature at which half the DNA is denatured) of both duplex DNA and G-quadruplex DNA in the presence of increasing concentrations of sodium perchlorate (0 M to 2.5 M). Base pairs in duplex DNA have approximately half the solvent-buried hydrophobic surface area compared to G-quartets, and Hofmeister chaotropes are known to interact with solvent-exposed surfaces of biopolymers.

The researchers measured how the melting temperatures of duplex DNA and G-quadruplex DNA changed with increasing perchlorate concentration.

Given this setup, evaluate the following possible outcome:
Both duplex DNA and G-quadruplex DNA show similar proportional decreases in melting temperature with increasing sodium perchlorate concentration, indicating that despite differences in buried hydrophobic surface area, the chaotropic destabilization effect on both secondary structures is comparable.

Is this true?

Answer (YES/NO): NO